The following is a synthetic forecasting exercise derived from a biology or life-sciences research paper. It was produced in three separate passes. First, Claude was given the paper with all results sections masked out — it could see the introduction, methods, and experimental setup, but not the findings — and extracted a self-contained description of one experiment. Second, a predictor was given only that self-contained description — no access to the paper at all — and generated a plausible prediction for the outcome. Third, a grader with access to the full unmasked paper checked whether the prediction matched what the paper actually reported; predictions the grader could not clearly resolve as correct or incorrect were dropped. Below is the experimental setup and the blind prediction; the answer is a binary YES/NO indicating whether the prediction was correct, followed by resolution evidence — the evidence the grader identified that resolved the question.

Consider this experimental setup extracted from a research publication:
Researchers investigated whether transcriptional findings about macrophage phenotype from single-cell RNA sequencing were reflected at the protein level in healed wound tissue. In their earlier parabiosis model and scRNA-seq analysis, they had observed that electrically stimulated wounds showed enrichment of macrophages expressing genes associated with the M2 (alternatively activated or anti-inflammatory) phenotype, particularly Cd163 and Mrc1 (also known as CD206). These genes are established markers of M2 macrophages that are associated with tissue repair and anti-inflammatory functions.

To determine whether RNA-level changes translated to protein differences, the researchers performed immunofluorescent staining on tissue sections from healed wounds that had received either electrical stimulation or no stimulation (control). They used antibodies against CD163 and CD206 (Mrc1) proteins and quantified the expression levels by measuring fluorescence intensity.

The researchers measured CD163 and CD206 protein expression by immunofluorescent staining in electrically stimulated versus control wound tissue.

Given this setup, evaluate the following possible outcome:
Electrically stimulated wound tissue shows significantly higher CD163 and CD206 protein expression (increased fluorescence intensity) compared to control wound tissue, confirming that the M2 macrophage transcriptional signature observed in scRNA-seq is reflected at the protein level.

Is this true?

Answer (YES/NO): YES